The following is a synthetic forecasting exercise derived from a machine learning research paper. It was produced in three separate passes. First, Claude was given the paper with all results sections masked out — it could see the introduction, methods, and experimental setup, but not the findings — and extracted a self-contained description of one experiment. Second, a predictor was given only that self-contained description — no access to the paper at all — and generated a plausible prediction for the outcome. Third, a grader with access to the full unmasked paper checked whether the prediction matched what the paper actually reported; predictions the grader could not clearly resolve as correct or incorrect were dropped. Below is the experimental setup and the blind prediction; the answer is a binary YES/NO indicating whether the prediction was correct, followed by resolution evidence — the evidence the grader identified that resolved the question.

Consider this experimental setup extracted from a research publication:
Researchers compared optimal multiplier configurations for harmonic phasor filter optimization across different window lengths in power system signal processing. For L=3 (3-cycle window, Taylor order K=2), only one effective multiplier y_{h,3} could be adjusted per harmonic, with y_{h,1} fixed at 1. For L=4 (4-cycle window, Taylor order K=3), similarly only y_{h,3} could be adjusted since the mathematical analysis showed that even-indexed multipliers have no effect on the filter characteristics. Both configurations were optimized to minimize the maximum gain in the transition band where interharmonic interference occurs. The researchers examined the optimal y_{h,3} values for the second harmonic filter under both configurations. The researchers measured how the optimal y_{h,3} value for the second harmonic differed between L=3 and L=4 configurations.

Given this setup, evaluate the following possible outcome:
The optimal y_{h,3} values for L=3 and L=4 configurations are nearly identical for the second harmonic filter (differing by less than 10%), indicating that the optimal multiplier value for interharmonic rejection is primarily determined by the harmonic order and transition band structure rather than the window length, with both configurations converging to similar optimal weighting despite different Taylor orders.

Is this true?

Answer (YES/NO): NO